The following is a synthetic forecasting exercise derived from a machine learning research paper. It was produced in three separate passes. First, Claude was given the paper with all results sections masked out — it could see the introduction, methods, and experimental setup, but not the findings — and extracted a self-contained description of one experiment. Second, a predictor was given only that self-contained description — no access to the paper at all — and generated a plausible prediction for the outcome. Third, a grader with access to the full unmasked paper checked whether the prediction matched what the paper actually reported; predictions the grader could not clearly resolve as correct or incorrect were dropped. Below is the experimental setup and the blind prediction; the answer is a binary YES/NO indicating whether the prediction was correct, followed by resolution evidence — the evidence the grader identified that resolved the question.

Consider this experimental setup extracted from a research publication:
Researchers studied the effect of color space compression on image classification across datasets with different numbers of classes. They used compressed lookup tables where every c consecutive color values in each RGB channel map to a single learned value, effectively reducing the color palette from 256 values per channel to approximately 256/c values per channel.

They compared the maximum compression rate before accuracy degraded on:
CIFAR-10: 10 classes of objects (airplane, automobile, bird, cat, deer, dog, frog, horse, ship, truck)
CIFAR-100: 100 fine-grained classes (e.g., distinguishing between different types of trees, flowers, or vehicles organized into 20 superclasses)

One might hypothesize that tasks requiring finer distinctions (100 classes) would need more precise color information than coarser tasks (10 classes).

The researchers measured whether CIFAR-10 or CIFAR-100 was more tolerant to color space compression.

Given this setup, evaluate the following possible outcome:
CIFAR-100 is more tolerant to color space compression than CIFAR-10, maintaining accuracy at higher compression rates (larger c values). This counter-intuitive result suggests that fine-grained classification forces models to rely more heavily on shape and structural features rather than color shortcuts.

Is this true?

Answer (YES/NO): NO